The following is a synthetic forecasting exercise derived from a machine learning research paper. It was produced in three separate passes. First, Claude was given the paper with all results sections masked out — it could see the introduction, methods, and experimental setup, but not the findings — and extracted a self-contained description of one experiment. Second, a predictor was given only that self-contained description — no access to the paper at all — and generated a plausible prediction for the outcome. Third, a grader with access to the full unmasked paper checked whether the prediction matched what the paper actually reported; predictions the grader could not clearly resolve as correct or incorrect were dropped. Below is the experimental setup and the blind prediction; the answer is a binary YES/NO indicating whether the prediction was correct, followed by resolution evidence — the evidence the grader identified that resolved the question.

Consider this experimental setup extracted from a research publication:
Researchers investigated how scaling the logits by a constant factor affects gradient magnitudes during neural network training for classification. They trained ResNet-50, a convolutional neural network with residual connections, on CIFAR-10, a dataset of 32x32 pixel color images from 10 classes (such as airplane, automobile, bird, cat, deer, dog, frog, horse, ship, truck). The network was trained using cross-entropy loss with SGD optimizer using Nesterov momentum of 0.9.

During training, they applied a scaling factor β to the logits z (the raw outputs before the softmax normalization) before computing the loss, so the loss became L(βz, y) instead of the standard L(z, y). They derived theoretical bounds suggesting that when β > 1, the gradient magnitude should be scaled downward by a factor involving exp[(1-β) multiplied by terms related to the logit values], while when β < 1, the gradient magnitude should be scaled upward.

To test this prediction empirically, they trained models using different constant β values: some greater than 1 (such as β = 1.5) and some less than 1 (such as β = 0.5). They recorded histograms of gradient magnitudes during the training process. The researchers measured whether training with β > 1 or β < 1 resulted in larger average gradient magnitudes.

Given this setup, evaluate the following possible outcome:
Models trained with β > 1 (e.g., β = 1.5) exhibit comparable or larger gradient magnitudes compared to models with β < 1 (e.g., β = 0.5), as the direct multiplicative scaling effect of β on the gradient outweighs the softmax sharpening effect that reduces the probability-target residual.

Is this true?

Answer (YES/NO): NO